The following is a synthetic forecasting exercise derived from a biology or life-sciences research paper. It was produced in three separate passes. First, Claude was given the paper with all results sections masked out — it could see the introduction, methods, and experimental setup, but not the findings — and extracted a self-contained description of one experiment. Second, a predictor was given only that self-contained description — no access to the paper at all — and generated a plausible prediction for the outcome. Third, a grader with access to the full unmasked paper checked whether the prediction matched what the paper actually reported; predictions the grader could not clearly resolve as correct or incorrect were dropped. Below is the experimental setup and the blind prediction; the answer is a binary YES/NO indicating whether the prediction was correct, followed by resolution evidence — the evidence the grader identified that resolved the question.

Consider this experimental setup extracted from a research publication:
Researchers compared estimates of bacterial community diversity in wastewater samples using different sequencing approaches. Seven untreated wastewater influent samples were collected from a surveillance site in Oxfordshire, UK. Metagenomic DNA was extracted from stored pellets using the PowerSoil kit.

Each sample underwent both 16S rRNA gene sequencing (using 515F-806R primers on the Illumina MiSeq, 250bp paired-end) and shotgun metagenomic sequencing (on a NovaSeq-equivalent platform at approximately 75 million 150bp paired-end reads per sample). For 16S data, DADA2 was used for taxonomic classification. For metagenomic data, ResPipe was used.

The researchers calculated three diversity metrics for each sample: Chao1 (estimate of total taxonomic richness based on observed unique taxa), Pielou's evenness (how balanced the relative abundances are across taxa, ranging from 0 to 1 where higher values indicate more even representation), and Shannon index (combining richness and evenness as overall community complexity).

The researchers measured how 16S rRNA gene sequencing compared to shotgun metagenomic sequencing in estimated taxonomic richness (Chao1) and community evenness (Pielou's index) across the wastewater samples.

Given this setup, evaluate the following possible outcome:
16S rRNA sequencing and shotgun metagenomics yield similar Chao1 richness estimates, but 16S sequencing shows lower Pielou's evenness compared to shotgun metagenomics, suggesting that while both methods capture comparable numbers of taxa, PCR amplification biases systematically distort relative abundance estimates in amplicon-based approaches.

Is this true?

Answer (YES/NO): NO